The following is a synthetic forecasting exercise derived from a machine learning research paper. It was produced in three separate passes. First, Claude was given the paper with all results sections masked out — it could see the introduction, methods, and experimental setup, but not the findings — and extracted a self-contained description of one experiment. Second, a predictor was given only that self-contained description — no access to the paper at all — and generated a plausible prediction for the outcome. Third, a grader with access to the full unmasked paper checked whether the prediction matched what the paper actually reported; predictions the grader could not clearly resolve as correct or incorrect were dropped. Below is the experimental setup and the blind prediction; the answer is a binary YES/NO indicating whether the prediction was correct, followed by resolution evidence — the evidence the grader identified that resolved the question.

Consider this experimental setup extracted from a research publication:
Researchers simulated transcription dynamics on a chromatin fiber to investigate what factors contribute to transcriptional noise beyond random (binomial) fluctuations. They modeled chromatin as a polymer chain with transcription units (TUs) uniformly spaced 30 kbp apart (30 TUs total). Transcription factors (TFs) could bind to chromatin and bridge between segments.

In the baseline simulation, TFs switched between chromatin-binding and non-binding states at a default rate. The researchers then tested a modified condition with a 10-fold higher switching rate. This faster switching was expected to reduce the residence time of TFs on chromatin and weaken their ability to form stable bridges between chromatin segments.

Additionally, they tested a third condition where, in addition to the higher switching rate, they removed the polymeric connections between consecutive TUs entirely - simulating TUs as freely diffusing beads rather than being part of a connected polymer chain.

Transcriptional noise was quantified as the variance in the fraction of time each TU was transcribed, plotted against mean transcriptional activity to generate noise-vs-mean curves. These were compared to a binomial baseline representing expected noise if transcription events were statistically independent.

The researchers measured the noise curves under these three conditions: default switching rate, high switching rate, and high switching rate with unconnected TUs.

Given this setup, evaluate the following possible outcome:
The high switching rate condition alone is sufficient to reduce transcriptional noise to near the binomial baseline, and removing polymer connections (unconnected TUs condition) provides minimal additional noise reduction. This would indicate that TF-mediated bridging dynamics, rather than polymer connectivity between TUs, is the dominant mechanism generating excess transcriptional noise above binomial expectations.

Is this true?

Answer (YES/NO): NO